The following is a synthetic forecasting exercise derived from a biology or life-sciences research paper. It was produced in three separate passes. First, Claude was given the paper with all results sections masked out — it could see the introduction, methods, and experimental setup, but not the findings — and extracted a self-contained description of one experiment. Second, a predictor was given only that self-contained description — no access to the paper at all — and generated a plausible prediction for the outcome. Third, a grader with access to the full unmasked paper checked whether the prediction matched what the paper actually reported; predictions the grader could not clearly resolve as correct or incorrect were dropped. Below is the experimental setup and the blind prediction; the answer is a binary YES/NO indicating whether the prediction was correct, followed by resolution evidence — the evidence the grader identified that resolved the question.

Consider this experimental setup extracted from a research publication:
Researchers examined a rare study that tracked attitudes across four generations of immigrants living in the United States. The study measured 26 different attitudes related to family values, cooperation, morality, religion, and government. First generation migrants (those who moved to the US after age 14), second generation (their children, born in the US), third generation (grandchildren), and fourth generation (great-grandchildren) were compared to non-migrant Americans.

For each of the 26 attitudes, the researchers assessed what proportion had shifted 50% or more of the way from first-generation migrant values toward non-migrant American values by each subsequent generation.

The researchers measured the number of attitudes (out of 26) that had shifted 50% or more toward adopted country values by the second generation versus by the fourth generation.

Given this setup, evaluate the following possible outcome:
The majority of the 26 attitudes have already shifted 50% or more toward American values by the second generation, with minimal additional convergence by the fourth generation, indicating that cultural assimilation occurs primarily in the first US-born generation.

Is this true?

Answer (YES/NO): NO